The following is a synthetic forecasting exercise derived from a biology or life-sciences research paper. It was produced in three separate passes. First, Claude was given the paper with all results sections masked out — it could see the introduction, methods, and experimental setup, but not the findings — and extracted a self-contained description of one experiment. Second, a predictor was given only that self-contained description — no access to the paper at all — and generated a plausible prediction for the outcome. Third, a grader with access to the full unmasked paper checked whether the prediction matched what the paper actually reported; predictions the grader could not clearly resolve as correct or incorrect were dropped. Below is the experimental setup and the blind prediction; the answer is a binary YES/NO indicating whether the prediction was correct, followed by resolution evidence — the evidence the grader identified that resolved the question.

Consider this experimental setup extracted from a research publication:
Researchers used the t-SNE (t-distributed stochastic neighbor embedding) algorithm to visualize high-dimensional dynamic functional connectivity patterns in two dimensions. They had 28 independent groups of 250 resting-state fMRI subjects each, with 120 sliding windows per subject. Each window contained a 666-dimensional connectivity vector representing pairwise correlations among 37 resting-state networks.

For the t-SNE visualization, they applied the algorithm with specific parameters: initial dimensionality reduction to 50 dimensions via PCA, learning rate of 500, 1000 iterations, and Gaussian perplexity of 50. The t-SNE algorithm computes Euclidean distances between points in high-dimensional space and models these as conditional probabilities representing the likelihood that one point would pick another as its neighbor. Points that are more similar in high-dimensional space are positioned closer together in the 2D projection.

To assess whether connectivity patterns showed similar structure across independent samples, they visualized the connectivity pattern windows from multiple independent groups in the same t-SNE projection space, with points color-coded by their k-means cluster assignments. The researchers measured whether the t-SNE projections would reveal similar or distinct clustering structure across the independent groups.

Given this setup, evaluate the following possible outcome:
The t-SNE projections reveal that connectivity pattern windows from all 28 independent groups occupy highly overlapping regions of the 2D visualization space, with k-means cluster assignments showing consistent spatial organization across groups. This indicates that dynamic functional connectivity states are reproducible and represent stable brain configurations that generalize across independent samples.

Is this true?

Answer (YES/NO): YES